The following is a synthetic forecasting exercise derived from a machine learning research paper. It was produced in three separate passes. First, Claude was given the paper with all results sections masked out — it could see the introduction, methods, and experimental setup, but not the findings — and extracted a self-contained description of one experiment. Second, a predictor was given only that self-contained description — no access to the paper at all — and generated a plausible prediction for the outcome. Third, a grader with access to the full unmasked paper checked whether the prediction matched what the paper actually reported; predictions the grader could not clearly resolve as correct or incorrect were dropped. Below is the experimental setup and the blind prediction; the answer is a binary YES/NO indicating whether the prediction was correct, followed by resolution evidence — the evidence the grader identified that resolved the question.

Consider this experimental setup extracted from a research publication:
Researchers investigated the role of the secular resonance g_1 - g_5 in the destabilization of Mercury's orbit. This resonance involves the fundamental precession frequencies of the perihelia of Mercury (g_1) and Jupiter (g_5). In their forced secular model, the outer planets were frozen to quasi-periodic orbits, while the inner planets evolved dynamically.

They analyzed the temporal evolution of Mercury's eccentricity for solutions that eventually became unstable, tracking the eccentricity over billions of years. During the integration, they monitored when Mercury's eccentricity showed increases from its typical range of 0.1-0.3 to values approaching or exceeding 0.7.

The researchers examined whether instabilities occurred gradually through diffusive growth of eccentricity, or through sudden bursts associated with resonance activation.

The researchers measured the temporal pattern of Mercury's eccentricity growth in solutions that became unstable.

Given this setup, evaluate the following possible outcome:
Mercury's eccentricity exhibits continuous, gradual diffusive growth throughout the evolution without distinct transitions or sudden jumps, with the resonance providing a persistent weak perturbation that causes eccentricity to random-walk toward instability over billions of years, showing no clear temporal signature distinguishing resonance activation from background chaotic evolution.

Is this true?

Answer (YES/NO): NO